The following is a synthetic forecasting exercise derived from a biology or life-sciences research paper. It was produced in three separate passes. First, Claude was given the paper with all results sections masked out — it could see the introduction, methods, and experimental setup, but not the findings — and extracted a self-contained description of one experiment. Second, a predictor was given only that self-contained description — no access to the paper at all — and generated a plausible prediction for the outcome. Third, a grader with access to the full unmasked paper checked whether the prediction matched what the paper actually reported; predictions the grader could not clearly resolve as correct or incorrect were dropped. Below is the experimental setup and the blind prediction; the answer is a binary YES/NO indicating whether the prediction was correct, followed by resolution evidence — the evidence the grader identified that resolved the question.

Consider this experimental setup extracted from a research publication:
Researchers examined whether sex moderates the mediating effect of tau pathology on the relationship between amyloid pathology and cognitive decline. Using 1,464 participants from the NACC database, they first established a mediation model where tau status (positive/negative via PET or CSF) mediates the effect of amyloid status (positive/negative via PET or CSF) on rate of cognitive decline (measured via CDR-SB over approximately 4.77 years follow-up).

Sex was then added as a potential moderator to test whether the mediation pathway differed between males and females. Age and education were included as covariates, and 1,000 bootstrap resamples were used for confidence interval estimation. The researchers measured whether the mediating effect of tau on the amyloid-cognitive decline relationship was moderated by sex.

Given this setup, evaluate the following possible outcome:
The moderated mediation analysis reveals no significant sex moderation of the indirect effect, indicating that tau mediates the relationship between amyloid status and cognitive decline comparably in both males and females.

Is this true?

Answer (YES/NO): NO